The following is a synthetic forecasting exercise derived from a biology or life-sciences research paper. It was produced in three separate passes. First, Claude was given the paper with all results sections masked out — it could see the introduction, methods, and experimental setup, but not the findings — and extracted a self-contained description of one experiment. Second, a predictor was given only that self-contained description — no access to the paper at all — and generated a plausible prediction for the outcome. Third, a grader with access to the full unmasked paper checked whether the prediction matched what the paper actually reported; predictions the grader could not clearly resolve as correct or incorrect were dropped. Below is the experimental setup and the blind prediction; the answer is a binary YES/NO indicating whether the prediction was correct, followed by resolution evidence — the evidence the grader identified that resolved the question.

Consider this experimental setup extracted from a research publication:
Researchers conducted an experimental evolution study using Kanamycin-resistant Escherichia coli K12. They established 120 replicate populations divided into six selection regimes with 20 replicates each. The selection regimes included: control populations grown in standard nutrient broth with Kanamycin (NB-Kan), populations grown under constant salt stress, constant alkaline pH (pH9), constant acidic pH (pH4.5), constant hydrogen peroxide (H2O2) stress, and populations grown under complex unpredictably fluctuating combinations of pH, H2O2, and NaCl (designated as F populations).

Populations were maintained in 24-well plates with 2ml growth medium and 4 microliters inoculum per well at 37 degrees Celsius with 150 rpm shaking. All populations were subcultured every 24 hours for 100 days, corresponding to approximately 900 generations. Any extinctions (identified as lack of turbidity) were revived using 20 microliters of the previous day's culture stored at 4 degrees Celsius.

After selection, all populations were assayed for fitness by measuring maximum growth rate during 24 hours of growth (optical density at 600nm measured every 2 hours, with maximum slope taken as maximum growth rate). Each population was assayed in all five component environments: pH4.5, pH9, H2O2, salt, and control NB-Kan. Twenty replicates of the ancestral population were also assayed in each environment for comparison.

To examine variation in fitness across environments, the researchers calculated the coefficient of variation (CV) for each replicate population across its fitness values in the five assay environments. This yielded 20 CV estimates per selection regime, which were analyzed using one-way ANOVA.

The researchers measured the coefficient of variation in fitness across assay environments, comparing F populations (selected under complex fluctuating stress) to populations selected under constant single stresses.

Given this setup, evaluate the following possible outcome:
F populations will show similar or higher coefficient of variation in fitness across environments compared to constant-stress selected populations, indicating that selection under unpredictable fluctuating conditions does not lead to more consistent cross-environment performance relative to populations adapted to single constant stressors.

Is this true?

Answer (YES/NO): NO